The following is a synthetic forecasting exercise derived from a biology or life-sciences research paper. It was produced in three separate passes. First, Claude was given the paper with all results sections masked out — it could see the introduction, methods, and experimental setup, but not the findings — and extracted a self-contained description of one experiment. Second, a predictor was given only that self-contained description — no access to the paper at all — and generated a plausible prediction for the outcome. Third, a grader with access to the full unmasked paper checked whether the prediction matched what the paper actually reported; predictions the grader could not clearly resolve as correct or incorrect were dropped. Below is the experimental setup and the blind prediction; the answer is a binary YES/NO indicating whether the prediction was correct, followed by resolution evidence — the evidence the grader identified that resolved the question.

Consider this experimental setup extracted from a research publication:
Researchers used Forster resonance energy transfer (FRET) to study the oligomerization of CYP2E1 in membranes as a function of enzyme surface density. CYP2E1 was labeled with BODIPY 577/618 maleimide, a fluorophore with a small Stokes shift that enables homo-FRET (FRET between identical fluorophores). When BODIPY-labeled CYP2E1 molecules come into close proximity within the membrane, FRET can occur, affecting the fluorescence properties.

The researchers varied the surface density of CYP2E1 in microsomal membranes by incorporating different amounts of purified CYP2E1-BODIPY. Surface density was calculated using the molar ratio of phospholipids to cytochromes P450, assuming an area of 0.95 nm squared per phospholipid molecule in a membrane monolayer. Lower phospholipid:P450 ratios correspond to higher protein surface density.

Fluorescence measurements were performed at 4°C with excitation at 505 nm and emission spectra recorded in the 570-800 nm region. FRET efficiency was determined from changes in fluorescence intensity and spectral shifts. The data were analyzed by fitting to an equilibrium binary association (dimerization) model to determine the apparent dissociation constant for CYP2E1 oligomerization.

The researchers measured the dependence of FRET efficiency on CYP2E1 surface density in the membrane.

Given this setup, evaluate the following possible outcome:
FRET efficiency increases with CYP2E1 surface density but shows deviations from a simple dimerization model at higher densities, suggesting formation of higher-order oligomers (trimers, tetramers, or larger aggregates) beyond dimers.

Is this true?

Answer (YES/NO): NO